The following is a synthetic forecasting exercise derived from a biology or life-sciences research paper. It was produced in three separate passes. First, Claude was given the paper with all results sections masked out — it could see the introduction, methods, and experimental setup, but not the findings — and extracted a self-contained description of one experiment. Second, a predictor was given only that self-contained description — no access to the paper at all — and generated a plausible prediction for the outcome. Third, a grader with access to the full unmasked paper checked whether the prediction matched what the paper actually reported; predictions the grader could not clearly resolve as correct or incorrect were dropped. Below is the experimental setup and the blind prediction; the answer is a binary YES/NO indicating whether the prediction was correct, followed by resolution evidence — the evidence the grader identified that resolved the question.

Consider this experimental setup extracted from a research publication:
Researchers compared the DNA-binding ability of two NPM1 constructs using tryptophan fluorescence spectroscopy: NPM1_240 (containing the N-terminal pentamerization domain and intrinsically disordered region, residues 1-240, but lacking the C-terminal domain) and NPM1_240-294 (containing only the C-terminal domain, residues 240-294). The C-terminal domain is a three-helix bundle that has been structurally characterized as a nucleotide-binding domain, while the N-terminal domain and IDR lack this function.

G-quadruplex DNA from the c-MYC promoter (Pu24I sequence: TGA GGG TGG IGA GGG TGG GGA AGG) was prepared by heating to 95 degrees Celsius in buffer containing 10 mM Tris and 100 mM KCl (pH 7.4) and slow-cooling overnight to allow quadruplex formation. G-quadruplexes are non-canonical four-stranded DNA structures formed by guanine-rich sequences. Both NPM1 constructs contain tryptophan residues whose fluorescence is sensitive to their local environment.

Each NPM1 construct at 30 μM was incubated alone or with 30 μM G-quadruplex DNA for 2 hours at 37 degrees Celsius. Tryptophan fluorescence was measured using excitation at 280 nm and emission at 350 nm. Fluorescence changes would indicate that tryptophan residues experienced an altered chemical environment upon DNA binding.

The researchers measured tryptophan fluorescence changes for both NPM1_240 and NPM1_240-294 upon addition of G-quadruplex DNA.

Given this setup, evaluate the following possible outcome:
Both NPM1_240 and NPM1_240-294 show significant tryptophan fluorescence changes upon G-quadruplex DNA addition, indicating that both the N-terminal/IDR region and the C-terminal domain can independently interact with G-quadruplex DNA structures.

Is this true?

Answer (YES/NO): NO